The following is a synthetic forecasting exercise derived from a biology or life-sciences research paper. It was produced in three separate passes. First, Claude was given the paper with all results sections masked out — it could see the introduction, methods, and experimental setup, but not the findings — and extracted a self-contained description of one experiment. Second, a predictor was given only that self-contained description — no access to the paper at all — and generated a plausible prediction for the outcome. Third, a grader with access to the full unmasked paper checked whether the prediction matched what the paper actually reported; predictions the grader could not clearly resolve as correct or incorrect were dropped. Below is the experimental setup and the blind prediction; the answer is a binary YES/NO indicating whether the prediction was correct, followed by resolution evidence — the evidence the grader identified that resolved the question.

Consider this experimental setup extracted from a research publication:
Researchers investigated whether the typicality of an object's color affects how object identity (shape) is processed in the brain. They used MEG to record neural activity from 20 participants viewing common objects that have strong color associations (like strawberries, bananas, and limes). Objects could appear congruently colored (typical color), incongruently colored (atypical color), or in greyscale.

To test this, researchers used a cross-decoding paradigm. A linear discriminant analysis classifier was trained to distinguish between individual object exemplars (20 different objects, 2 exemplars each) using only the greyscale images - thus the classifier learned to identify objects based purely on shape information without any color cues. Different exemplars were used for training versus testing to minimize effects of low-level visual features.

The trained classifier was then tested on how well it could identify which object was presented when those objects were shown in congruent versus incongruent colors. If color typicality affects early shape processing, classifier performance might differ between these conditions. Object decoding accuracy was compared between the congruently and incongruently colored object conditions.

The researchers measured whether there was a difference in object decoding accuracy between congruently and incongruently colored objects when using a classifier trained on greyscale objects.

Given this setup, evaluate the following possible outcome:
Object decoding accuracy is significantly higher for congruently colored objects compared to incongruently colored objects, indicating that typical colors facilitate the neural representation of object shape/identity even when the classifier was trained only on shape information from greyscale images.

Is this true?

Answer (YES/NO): NO